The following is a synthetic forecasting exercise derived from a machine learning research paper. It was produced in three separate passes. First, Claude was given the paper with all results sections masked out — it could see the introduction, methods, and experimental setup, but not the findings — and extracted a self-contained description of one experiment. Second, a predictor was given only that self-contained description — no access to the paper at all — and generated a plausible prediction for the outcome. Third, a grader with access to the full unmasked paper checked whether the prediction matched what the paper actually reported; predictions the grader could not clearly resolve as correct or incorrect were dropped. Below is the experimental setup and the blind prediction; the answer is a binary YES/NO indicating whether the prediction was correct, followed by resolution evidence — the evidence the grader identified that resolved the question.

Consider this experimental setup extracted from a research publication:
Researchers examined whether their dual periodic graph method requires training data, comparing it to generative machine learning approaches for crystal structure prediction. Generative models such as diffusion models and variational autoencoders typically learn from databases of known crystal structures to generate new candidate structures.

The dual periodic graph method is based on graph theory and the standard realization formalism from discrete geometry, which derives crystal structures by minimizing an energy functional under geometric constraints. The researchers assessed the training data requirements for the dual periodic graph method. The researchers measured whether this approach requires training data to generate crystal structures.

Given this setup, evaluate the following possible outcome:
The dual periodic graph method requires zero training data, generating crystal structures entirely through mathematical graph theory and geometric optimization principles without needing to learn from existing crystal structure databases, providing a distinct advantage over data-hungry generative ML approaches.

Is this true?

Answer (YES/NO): YES